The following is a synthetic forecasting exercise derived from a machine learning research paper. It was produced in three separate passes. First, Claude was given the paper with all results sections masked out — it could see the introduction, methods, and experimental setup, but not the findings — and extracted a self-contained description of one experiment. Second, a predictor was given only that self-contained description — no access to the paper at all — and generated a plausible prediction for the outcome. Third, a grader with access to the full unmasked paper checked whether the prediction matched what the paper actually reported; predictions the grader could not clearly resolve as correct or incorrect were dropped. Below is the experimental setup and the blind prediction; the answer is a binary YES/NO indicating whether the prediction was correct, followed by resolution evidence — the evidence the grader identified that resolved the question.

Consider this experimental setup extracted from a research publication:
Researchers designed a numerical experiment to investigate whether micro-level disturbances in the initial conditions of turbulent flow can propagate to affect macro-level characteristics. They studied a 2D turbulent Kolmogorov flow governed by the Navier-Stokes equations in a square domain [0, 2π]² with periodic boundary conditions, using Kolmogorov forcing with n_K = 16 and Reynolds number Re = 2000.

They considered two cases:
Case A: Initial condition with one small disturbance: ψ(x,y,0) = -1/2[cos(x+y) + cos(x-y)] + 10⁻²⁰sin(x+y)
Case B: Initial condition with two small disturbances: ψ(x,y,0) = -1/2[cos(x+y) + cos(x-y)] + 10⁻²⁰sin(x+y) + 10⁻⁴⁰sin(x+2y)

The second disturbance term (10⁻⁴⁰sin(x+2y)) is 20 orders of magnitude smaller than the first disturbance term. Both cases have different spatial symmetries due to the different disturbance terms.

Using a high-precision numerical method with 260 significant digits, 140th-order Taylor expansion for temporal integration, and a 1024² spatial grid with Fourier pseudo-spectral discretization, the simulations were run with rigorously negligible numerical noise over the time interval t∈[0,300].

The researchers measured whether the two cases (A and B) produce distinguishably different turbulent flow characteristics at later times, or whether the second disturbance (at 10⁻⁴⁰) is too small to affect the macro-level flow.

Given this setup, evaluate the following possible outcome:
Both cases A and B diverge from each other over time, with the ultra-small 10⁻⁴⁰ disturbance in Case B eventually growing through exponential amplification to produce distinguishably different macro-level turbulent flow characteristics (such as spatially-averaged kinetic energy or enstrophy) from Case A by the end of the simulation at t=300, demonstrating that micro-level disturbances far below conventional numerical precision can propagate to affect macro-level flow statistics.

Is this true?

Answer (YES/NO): YES